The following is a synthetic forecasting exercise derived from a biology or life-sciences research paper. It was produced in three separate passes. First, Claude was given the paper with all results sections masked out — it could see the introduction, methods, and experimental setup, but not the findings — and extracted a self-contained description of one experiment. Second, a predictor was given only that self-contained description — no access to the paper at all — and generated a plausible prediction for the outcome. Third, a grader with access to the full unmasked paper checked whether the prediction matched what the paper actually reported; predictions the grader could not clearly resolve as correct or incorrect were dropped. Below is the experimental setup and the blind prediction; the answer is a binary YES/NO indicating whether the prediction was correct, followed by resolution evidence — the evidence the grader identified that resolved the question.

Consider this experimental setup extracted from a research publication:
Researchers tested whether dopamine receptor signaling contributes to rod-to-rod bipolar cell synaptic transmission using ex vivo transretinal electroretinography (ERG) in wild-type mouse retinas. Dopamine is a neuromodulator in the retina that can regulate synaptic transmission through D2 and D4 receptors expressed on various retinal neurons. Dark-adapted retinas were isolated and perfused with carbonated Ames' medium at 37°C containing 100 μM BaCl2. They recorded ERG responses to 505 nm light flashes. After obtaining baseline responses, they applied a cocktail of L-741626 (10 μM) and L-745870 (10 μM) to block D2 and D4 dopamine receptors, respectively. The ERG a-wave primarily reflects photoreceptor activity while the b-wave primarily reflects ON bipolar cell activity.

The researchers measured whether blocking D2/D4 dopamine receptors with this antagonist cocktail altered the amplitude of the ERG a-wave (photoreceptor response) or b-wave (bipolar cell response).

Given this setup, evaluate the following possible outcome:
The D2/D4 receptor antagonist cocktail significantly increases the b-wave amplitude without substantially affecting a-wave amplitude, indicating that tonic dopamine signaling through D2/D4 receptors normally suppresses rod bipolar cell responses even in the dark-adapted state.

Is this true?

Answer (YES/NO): NO